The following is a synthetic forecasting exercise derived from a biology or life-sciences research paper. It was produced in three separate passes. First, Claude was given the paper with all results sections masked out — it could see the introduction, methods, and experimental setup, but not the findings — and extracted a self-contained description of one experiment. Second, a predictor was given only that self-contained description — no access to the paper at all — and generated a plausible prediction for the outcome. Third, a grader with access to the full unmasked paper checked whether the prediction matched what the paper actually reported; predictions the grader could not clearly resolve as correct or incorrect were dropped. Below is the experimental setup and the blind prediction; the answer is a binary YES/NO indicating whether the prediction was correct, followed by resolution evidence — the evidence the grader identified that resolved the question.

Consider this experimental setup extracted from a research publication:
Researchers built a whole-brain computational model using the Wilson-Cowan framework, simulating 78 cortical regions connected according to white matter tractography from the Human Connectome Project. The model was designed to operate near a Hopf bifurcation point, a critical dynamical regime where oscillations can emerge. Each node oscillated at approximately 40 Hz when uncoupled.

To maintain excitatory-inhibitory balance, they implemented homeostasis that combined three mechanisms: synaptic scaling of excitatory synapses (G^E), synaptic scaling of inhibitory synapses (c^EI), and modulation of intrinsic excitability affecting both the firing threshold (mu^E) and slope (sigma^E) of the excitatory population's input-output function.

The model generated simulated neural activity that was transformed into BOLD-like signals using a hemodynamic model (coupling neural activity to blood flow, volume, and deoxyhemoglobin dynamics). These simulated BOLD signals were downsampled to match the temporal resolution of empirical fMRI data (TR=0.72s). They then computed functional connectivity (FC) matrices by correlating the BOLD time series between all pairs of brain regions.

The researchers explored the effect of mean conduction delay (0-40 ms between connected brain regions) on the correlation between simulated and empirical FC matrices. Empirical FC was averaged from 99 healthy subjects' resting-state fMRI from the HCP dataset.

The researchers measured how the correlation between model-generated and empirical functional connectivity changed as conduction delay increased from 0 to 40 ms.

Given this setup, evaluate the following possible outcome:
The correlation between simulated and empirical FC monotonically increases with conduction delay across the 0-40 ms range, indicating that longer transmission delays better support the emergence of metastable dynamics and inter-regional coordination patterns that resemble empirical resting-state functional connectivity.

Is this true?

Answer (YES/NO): NO